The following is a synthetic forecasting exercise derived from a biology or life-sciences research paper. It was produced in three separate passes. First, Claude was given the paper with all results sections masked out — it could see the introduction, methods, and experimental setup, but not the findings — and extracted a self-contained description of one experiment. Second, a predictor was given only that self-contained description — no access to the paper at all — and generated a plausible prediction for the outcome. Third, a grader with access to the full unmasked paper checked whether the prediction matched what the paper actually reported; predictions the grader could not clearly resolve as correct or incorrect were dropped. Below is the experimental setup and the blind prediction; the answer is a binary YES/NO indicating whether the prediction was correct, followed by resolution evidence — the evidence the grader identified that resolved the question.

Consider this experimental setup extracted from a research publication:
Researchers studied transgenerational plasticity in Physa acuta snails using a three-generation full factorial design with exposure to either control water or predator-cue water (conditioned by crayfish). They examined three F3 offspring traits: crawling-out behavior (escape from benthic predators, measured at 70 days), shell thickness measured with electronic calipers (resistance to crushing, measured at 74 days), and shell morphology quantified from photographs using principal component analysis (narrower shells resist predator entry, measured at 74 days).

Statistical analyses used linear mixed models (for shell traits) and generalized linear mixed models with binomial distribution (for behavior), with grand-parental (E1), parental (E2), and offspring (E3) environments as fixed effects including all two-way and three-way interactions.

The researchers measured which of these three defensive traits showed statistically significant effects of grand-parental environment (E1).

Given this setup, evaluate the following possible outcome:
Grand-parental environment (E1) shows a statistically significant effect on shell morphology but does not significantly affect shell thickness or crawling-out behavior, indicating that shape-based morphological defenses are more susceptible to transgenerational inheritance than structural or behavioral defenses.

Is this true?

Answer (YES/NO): NO